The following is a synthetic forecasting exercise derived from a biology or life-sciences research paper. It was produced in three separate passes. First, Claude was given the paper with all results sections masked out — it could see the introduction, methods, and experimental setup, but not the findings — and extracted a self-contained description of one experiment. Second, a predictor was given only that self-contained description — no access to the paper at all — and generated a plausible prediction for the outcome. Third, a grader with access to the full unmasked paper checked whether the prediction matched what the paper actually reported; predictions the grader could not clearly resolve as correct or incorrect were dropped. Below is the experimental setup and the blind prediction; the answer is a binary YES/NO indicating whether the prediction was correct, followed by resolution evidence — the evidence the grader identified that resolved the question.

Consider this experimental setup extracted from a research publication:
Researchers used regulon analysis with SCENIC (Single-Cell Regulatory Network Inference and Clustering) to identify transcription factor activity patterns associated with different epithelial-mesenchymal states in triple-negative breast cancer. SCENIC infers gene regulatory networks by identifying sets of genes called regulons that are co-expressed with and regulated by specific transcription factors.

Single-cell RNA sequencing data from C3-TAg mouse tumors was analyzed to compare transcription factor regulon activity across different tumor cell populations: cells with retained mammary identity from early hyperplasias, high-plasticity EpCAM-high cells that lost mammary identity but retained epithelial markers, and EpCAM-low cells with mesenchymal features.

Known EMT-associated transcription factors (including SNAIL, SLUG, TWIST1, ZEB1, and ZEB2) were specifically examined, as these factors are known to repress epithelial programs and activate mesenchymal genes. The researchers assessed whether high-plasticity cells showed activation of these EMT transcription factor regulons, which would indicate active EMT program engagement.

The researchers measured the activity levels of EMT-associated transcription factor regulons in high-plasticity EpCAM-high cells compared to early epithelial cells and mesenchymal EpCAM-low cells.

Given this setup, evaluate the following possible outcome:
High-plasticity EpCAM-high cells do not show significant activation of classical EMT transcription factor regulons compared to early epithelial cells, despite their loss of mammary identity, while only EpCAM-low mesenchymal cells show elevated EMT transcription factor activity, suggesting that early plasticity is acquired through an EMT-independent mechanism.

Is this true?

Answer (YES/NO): YES